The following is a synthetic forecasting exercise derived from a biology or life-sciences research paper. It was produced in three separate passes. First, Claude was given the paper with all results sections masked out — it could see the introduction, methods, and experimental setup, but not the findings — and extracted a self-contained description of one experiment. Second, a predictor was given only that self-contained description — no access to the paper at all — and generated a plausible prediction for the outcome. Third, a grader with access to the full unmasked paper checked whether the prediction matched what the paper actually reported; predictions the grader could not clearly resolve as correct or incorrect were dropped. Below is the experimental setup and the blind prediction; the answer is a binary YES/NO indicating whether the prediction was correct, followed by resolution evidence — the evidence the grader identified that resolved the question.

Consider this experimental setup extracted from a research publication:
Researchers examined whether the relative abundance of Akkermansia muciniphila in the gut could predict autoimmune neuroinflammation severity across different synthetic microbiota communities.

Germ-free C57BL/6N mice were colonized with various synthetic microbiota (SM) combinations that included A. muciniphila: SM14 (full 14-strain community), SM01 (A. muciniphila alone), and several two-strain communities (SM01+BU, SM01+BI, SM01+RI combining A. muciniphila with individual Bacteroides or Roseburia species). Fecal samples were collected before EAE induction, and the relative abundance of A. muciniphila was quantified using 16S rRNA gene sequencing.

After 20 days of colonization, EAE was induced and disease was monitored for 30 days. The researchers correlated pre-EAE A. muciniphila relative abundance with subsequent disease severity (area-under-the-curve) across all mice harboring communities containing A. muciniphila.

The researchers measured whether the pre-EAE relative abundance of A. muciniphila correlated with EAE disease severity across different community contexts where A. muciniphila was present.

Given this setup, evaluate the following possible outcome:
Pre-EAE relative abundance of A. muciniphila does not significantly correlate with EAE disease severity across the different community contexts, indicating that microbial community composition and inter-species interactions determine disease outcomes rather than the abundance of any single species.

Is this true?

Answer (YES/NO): YES